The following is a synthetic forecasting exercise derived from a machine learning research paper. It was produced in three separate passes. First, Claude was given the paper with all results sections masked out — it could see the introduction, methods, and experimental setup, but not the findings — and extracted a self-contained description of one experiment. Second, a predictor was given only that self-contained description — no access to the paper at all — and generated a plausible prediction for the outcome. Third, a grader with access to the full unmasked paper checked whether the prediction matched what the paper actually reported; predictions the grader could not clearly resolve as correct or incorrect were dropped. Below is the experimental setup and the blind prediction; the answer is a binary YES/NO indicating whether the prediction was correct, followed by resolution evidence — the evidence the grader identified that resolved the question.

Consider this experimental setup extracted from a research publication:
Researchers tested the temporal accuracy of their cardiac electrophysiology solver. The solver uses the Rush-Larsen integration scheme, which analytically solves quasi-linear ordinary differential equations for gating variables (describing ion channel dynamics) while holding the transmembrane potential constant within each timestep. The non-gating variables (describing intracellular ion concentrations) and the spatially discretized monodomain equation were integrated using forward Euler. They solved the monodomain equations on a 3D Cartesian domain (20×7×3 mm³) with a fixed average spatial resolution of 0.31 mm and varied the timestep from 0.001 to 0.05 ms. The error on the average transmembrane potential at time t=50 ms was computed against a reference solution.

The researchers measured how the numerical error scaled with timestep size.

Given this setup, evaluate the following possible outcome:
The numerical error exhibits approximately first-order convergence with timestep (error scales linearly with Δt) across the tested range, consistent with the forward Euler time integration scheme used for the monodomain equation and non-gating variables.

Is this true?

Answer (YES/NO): YES